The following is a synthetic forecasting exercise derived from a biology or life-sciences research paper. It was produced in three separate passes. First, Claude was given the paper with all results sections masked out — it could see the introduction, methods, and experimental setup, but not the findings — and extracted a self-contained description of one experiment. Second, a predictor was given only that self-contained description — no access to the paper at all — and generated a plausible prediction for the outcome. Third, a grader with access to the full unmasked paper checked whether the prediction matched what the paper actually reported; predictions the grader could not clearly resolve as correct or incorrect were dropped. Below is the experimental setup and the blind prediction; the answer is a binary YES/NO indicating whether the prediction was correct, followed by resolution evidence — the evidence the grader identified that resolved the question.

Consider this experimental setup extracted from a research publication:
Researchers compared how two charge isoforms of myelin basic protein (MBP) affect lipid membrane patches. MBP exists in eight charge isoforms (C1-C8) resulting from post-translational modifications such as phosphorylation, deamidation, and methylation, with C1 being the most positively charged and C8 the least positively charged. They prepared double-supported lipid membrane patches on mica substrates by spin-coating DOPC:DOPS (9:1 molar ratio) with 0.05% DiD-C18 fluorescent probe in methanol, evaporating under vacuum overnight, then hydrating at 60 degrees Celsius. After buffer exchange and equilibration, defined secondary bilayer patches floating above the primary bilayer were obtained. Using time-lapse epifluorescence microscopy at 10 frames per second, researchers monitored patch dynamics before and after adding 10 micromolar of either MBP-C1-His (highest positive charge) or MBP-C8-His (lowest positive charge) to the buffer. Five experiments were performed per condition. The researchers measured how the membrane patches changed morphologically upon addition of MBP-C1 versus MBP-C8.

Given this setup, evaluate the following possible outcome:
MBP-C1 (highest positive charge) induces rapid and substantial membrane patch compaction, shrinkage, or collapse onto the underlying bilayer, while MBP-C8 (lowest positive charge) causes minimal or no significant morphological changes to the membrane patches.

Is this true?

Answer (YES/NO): NO